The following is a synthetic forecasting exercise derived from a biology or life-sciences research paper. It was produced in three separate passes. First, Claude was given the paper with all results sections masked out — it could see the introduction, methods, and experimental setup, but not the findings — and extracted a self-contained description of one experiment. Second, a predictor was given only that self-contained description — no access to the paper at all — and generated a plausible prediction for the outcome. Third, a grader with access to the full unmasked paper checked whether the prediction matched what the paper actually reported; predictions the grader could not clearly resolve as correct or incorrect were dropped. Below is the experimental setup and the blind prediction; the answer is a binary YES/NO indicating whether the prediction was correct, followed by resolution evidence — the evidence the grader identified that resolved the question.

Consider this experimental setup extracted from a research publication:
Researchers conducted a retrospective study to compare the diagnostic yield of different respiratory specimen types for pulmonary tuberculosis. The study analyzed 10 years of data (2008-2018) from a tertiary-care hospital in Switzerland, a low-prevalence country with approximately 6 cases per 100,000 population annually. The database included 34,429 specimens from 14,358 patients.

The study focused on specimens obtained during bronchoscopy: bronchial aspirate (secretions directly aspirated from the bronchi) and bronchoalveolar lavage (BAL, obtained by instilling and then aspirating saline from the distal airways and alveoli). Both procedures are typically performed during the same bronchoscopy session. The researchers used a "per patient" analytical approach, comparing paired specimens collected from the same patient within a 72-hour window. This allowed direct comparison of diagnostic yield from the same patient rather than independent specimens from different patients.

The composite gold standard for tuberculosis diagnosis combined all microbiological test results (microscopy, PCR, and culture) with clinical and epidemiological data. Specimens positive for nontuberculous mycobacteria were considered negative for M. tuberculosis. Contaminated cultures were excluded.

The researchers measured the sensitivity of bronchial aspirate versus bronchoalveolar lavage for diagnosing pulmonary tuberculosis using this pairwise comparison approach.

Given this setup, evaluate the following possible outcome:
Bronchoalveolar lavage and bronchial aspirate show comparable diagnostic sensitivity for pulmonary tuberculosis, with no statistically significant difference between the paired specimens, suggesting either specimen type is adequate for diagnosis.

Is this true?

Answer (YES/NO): NO